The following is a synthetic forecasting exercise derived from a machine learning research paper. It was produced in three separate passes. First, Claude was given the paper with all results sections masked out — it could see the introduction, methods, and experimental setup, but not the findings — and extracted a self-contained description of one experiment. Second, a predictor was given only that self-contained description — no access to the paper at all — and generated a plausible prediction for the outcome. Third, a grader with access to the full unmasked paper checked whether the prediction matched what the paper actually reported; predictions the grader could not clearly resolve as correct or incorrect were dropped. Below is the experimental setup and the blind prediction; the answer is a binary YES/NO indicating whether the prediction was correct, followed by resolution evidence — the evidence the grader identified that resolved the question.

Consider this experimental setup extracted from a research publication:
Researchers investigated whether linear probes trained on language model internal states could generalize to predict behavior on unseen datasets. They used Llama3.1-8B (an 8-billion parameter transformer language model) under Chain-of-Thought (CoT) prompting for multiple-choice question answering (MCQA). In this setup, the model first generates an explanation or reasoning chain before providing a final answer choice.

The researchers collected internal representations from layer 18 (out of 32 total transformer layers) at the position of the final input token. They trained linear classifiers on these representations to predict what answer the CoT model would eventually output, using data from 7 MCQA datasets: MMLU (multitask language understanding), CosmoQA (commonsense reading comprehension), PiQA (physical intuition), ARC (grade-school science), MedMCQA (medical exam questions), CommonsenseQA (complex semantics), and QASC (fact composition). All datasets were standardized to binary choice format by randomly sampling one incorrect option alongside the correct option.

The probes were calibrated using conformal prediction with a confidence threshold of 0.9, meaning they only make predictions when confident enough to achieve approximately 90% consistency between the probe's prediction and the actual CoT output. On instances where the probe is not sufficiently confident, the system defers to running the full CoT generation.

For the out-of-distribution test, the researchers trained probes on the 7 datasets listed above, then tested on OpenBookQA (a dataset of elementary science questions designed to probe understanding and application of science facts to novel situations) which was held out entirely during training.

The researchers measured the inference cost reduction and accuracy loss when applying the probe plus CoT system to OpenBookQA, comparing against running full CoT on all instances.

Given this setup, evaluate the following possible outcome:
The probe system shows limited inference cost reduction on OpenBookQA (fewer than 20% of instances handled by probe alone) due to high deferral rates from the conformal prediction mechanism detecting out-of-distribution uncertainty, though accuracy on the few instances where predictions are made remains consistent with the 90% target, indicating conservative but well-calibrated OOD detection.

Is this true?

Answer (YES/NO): NO